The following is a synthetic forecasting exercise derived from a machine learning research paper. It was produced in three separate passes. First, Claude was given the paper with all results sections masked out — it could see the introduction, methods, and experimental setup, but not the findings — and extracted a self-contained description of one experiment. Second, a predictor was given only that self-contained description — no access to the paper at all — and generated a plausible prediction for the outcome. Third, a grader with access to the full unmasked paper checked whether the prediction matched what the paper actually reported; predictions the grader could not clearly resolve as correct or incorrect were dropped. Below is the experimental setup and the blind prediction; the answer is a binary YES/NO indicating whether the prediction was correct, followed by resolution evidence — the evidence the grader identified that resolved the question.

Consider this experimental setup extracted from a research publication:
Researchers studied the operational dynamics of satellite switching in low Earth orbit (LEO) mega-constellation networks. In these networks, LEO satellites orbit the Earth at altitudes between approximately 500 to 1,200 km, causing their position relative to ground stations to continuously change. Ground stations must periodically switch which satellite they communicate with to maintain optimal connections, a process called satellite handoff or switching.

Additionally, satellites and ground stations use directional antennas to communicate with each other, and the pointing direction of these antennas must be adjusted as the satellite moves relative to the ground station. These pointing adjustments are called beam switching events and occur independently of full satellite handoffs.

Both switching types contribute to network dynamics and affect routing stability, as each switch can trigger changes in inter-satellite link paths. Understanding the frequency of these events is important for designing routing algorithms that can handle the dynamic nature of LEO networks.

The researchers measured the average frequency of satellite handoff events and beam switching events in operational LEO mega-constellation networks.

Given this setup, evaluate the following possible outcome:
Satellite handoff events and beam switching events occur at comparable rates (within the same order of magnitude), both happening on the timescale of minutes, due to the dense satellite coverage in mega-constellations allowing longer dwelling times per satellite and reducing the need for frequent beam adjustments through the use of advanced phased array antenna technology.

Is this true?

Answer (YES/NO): NO